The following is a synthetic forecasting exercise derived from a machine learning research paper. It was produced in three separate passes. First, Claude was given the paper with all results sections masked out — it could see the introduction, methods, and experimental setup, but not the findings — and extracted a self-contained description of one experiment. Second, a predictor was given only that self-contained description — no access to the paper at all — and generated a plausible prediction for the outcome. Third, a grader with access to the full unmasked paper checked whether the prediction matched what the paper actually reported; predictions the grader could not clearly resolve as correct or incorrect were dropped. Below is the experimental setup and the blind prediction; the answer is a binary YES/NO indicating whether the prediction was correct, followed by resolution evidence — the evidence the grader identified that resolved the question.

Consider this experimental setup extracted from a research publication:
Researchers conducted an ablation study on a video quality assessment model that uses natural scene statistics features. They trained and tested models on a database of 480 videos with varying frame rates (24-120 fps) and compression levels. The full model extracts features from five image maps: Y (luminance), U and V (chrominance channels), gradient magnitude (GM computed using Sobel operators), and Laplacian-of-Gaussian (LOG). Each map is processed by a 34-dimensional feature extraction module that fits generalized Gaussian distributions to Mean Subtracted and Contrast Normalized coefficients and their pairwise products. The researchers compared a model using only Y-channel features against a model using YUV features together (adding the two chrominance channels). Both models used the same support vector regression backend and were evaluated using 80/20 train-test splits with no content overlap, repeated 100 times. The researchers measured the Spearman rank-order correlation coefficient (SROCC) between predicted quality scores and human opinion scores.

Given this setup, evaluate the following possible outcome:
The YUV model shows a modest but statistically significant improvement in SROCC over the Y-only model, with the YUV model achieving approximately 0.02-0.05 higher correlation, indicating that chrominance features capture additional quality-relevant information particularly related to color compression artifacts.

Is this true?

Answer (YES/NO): NO